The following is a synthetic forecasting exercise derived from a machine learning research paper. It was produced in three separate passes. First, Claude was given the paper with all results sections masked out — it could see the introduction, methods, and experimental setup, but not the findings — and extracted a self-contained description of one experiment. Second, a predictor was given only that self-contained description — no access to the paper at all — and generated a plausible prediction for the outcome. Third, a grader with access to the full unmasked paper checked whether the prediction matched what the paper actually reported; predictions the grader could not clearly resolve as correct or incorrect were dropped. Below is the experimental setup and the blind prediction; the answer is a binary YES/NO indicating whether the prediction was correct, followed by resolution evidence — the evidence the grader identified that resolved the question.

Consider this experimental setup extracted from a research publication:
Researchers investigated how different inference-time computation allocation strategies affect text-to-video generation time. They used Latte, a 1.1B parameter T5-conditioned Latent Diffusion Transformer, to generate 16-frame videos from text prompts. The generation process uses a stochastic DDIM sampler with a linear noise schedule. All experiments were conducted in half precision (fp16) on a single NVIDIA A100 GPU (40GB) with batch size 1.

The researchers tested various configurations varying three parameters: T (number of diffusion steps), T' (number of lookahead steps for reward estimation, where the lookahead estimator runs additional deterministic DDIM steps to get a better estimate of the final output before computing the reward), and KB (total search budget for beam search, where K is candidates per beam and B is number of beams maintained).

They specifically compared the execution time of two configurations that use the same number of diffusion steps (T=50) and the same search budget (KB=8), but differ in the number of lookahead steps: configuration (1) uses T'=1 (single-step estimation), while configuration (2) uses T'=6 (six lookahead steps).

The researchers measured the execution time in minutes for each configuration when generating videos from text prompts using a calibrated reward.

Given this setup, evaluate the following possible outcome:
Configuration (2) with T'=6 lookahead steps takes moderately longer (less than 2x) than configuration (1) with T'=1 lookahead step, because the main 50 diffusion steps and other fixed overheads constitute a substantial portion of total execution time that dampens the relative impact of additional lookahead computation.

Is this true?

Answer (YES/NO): YES